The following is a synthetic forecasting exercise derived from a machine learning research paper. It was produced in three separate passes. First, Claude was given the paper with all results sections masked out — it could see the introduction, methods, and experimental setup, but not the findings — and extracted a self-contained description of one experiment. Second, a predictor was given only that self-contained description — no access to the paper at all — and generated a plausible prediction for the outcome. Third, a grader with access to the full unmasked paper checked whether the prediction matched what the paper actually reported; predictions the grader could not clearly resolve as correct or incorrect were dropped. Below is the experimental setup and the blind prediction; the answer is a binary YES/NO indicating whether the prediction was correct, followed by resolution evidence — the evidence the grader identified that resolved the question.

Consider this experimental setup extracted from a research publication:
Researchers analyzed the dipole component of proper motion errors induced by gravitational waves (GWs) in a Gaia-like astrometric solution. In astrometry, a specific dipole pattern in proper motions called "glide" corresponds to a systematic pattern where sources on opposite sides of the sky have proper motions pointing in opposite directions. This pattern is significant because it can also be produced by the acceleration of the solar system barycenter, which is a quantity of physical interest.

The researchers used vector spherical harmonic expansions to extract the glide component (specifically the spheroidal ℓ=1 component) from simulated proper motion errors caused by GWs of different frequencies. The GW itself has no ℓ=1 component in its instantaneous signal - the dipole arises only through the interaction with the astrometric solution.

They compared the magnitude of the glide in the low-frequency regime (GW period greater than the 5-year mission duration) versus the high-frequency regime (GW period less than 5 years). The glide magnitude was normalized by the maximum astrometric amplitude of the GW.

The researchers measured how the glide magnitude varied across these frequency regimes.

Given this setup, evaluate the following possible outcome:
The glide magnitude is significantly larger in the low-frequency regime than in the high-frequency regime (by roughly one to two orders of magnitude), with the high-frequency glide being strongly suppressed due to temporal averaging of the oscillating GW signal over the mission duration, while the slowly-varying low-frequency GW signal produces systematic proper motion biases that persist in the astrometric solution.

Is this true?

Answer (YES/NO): NO